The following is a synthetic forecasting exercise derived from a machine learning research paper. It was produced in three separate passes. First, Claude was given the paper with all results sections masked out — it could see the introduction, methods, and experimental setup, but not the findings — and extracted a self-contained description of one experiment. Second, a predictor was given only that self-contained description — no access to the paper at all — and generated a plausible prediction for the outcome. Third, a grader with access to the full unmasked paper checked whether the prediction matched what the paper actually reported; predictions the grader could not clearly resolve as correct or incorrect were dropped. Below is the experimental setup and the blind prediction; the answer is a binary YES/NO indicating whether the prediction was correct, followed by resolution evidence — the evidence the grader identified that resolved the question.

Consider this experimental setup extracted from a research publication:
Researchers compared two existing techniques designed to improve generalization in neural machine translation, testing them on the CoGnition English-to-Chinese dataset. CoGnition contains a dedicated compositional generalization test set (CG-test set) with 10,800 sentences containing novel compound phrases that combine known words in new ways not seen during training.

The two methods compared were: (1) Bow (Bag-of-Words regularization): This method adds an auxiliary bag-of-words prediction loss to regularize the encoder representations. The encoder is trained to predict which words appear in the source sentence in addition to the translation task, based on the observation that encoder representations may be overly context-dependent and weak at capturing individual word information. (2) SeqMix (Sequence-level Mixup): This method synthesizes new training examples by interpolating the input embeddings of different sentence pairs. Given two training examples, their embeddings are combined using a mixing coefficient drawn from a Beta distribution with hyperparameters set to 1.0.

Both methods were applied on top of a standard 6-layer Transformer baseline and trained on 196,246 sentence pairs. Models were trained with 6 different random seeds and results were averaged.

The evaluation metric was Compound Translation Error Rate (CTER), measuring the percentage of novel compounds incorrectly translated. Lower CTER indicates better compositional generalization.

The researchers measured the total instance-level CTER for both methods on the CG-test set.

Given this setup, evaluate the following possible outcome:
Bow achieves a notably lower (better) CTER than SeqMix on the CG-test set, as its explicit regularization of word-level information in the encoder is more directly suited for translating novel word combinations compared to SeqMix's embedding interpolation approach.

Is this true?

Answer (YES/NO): NO